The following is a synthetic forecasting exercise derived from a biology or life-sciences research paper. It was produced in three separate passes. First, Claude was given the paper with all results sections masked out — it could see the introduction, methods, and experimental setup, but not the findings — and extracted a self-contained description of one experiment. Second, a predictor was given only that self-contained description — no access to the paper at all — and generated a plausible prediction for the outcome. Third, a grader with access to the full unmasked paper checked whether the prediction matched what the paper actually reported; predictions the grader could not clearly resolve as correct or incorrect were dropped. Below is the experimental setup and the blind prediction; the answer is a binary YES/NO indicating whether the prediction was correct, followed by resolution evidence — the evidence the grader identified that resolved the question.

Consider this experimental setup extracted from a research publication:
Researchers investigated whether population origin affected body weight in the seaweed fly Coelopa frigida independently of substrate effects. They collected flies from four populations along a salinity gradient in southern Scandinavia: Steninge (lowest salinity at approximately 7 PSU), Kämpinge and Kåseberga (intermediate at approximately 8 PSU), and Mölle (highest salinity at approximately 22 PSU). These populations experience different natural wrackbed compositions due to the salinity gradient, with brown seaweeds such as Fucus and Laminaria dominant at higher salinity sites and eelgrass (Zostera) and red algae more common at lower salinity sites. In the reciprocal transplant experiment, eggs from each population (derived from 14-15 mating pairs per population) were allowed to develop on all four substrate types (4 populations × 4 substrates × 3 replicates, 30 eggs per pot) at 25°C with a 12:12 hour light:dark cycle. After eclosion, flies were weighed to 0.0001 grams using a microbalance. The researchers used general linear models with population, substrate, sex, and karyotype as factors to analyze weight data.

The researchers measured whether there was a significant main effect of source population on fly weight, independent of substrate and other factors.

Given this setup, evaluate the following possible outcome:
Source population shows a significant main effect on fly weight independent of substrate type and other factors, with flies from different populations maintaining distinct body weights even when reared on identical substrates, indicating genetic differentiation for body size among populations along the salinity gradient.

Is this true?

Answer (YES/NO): YES